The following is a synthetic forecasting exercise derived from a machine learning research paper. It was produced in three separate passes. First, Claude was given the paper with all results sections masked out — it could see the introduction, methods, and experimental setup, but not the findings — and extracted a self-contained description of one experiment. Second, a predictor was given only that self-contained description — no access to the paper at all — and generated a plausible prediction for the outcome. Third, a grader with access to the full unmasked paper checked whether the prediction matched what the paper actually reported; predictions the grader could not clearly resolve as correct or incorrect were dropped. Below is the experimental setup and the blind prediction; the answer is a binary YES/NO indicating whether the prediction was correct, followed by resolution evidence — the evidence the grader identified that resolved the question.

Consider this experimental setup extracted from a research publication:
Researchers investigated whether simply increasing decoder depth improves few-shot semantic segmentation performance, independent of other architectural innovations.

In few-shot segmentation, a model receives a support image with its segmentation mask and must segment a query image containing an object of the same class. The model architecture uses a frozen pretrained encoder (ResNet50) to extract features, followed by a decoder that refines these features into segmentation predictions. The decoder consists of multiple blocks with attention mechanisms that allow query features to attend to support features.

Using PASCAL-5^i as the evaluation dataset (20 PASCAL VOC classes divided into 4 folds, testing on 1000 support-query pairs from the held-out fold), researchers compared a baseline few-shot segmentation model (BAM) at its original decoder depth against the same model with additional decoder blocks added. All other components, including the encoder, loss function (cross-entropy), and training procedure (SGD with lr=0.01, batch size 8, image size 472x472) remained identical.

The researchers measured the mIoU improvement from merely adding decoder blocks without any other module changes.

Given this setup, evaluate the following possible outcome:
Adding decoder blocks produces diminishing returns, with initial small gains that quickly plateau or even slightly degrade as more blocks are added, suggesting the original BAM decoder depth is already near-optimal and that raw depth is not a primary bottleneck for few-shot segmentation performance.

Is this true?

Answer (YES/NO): NO